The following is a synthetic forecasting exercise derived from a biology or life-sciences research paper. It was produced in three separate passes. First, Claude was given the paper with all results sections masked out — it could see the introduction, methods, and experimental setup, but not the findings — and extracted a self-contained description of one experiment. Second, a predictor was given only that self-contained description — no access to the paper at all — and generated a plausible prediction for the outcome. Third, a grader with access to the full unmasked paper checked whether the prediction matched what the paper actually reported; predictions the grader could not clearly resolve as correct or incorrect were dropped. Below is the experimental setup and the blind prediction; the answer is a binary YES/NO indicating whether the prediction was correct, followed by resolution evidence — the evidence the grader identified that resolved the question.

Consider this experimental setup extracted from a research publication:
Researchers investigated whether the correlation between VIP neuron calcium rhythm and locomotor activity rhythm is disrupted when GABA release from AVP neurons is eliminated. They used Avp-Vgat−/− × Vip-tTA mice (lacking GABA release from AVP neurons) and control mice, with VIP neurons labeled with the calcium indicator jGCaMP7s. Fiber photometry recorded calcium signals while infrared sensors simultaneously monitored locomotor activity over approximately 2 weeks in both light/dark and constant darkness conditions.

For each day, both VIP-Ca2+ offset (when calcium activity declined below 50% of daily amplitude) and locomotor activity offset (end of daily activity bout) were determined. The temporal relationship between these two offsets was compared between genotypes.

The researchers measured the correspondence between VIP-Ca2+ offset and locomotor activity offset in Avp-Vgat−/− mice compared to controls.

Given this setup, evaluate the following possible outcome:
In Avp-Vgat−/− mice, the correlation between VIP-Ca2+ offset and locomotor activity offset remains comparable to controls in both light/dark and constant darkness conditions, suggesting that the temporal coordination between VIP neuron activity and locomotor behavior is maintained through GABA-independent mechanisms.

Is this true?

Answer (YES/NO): NO